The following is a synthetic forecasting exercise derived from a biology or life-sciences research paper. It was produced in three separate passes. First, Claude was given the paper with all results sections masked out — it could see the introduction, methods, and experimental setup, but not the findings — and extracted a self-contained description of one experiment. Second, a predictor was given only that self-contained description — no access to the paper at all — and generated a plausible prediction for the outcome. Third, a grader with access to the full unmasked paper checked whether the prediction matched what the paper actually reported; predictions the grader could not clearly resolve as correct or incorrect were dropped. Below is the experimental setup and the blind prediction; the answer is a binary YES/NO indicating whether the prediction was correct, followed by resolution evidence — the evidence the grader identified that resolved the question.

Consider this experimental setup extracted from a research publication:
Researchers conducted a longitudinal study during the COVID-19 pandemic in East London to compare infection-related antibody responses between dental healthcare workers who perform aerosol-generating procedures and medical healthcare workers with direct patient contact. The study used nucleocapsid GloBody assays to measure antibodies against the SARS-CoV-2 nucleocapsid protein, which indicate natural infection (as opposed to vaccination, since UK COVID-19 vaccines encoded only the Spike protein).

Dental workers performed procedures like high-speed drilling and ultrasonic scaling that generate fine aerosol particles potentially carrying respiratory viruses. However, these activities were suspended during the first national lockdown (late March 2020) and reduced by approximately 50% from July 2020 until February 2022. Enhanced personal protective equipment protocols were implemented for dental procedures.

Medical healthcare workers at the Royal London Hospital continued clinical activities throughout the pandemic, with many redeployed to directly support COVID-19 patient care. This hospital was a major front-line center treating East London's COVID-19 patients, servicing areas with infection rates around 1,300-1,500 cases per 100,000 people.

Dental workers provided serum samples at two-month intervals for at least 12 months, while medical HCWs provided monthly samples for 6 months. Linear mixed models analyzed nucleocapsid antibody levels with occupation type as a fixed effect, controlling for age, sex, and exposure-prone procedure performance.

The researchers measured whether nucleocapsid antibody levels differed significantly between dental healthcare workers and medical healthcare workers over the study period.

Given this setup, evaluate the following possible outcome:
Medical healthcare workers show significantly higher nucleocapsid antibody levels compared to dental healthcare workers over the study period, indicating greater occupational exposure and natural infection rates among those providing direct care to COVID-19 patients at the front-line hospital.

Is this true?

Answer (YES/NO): YES